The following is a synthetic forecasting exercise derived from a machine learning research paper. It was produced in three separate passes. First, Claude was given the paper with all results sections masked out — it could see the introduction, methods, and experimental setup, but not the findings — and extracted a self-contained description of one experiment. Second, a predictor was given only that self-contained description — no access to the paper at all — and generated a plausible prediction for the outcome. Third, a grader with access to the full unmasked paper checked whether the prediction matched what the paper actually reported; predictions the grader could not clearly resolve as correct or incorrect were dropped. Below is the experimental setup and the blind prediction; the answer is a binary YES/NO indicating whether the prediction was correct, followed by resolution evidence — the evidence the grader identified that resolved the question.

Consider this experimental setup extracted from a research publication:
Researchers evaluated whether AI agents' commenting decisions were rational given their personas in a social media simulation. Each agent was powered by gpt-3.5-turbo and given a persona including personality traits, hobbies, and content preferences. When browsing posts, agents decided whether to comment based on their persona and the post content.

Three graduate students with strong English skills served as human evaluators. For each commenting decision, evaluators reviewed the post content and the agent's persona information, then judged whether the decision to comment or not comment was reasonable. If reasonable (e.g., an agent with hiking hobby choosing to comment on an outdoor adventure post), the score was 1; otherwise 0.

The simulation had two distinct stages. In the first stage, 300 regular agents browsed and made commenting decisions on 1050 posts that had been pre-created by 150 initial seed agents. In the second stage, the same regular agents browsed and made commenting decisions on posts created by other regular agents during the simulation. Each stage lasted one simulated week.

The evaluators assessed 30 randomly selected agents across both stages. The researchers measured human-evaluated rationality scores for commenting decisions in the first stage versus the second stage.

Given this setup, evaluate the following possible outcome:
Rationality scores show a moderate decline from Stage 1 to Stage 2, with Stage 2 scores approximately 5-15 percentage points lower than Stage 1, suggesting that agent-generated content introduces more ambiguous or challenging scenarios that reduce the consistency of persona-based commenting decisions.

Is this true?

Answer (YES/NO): YES